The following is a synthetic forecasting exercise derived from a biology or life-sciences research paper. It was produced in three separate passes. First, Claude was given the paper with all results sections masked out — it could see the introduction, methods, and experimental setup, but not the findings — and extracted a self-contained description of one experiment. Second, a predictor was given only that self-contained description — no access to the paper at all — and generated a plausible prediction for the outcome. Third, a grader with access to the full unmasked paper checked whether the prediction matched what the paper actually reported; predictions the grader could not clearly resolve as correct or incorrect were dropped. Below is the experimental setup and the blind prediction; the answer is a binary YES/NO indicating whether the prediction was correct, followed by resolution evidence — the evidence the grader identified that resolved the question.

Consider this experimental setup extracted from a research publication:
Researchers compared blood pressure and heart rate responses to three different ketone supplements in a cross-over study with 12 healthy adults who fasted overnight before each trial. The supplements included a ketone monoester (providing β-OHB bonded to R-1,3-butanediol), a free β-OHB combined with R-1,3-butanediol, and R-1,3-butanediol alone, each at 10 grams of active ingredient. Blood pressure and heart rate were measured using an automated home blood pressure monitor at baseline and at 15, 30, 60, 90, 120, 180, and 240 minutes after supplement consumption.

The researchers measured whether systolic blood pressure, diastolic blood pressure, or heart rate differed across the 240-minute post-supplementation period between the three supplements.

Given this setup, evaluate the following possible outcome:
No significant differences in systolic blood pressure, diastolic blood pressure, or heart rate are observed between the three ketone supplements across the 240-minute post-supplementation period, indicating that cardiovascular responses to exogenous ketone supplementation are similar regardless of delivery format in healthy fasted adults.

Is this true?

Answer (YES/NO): NO